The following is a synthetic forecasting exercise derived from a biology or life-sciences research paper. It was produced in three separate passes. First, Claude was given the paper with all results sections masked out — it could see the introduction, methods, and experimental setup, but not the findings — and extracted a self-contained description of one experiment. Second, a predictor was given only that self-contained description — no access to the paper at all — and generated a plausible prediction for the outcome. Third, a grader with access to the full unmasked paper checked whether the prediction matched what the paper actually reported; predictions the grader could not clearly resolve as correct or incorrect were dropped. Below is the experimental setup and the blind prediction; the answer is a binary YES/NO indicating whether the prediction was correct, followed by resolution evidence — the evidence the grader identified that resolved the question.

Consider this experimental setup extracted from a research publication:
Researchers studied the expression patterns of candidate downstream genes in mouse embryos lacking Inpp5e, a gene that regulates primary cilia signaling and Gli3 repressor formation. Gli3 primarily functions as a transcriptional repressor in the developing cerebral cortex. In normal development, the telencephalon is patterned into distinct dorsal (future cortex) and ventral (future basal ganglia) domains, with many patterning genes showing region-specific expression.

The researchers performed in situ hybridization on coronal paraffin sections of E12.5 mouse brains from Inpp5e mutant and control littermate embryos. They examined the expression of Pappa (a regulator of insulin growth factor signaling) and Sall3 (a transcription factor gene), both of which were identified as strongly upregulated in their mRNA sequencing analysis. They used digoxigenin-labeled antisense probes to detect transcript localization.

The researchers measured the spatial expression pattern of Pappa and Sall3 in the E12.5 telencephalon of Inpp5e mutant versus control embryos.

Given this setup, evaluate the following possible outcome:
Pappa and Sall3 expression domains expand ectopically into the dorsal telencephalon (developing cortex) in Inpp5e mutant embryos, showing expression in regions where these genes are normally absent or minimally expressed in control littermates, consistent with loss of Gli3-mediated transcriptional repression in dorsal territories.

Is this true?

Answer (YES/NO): YES